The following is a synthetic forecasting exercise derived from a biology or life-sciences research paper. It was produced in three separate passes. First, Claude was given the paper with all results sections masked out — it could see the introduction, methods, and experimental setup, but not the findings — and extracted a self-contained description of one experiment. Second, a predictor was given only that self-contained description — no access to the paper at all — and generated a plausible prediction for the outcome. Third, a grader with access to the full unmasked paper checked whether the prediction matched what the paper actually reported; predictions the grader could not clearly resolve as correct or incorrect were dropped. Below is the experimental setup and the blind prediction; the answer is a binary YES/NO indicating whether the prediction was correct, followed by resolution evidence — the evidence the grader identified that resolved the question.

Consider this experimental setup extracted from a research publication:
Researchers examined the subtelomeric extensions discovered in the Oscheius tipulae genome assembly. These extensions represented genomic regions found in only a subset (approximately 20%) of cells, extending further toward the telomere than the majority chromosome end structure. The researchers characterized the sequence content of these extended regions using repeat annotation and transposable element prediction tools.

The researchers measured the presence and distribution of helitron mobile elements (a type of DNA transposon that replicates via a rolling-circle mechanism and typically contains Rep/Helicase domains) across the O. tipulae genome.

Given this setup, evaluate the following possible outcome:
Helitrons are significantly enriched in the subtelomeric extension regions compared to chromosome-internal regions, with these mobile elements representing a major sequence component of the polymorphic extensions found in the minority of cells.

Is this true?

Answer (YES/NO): YES